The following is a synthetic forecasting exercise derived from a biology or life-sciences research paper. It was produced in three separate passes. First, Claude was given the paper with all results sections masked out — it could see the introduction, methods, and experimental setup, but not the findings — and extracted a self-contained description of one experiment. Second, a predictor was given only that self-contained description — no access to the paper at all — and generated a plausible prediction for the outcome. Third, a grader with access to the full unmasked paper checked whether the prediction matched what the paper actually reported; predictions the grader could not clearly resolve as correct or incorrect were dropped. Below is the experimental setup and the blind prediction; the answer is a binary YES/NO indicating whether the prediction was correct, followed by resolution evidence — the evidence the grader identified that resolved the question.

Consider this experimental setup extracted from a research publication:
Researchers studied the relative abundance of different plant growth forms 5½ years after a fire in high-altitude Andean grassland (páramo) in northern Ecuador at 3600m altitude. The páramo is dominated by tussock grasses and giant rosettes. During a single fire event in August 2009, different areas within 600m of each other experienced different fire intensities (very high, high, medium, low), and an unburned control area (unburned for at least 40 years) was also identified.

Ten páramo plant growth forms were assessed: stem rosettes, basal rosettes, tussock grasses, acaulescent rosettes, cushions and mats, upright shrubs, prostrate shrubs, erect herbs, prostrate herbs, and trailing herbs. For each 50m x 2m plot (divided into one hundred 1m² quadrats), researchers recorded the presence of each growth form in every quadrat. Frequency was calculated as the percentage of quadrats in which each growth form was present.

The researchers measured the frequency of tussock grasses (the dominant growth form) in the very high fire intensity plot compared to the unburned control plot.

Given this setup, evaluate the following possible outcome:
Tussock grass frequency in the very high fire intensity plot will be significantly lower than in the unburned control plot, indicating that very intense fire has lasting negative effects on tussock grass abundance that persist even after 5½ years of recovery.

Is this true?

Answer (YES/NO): NO